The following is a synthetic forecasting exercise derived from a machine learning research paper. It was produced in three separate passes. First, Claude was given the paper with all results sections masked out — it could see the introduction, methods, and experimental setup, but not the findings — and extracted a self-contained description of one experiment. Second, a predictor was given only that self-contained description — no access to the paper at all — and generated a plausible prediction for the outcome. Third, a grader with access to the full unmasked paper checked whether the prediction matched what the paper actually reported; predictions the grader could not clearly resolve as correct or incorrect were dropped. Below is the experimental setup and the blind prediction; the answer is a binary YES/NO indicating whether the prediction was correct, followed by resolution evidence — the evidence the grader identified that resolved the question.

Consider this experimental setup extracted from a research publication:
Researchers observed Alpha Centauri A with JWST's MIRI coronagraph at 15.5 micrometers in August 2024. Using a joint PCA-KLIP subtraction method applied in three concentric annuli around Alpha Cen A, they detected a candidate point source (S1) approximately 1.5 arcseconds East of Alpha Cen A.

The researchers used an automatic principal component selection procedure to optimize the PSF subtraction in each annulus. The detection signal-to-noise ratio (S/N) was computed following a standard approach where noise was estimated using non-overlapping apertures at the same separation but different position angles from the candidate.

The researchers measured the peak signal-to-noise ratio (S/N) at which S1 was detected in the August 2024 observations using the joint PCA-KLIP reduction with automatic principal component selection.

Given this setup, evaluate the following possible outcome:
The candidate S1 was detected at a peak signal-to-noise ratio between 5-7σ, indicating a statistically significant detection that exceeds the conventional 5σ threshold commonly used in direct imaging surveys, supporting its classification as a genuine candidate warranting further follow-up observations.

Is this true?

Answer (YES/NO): NO